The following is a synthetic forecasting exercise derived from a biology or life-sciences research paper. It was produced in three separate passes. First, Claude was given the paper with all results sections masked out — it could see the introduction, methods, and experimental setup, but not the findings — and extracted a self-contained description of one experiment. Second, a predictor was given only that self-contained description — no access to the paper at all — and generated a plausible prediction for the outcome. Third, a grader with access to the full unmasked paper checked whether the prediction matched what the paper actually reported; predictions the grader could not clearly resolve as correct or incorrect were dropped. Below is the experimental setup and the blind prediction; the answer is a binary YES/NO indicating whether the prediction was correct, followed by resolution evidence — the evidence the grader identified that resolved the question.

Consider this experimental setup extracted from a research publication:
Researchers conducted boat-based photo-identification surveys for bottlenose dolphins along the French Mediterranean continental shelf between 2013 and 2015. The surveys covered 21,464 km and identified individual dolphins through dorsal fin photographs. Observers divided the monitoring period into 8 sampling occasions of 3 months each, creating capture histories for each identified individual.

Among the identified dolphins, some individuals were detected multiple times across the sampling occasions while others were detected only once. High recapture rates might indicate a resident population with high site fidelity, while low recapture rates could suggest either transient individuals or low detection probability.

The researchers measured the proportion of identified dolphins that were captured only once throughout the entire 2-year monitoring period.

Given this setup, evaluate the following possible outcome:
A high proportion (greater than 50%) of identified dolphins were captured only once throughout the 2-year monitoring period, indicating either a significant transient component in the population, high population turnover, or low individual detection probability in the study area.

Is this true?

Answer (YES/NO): YES